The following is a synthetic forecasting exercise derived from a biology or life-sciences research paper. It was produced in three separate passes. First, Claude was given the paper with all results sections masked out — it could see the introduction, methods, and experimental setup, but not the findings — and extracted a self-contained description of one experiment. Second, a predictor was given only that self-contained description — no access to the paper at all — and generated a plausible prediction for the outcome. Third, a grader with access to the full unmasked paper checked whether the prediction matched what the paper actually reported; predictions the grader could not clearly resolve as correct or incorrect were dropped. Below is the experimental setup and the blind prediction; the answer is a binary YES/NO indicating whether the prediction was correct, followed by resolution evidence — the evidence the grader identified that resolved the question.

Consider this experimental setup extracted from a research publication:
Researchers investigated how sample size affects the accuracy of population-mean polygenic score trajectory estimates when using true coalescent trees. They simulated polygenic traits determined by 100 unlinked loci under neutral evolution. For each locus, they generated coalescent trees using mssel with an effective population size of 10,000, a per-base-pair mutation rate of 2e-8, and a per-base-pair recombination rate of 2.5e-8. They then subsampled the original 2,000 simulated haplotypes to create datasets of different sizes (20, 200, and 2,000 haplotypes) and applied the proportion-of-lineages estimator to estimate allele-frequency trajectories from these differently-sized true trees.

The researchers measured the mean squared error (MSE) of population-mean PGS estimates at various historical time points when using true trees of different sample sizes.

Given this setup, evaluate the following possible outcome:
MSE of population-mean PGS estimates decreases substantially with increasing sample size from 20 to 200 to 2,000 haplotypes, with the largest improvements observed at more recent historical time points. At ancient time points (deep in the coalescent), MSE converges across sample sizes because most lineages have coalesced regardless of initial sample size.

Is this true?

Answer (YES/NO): NO